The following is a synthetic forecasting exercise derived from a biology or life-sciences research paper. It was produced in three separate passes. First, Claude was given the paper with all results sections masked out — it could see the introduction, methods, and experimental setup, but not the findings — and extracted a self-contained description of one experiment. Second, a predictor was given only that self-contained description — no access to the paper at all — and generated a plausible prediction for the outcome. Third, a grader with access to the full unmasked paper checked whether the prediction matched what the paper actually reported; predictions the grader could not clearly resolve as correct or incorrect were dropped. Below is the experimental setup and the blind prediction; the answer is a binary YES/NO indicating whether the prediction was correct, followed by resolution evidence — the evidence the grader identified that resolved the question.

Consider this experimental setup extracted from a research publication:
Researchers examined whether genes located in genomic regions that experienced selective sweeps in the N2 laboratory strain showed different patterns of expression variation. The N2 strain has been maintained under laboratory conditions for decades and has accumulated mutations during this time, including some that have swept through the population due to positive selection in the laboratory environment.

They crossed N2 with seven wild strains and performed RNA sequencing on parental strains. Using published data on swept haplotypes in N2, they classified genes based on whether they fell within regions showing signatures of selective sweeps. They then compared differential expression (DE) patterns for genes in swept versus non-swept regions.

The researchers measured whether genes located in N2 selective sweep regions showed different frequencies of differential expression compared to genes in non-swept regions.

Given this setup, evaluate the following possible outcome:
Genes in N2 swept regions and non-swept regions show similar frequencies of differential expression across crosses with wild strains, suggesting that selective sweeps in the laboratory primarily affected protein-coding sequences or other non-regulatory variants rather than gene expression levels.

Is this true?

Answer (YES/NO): NO